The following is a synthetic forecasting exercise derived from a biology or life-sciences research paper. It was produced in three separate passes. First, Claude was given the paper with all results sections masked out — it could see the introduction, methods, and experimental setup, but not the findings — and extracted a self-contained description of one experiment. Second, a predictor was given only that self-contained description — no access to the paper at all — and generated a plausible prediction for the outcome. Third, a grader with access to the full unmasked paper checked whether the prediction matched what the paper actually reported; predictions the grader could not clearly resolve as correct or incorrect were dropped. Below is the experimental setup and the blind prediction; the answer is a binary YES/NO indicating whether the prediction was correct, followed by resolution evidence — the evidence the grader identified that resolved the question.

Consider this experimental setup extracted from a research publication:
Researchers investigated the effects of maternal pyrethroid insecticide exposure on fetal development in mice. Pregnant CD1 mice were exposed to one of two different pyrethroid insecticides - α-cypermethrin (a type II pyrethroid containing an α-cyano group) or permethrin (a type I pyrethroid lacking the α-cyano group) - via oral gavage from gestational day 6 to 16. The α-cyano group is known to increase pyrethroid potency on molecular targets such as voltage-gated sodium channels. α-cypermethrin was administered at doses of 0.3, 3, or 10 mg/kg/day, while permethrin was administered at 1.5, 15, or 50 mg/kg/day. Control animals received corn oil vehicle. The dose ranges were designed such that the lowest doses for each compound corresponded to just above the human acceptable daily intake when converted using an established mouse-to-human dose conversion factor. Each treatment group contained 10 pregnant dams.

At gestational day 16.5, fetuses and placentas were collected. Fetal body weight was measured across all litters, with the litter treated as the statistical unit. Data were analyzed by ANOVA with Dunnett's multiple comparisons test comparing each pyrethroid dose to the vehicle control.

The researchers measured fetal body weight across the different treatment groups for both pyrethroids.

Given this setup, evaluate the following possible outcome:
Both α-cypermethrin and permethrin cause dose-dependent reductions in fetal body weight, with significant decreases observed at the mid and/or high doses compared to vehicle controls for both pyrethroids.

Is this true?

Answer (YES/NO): NO